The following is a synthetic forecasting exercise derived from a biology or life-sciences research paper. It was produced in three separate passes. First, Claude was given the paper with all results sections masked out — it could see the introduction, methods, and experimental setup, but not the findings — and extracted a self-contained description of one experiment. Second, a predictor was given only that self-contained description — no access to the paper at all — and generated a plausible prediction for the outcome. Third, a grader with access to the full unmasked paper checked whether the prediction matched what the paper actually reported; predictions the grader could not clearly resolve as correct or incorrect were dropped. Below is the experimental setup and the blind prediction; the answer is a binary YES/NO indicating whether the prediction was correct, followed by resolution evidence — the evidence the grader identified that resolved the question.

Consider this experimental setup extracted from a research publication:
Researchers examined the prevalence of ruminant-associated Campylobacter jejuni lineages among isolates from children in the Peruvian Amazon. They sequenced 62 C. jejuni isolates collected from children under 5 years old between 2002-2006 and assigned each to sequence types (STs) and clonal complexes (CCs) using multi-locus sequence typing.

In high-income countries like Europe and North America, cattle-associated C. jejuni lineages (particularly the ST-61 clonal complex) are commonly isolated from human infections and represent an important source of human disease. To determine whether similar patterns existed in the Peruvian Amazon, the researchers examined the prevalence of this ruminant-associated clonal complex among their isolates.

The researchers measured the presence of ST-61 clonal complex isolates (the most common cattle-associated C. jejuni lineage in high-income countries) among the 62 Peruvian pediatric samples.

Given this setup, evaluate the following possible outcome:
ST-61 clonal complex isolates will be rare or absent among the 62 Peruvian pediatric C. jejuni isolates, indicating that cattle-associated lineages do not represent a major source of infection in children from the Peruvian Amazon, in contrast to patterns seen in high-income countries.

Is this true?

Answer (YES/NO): YES